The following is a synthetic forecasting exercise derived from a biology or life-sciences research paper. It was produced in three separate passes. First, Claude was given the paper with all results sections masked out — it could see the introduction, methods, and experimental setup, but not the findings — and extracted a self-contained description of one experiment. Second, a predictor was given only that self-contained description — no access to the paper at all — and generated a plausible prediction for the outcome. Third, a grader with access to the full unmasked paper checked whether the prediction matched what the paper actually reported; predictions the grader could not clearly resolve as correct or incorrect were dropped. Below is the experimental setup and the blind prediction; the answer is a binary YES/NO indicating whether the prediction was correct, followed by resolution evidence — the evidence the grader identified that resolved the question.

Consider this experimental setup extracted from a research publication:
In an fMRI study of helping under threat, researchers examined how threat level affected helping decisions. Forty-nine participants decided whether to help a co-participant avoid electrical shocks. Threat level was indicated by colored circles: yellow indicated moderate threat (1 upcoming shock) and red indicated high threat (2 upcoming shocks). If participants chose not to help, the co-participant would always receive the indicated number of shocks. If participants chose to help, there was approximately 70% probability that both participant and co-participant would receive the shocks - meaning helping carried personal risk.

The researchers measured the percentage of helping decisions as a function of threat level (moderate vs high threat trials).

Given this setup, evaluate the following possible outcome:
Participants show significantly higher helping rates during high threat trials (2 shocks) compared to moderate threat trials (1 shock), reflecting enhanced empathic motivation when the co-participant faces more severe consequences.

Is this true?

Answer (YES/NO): NO